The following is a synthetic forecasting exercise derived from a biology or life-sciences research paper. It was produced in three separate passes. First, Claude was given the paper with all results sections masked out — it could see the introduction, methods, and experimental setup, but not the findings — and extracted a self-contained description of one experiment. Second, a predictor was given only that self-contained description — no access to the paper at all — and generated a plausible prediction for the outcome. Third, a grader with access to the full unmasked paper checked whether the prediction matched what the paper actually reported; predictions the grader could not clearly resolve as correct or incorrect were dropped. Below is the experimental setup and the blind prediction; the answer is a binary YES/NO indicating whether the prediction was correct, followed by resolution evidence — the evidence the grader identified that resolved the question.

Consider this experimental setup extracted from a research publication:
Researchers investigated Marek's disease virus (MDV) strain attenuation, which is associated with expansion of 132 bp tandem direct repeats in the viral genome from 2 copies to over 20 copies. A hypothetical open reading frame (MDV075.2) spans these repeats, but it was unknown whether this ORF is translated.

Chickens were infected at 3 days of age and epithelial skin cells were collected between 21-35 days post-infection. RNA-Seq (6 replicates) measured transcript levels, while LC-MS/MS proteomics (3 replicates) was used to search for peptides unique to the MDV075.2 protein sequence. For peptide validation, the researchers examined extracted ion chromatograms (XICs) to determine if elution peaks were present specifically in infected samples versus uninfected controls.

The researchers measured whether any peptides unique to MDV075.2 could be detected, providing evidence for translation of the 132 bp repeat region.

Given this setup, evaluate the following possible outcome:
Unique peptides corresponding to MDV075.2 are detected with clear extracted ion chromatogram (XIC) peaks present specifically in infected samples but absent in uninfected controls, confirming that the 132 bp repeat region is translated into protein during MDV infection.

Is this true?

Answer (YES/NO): NO